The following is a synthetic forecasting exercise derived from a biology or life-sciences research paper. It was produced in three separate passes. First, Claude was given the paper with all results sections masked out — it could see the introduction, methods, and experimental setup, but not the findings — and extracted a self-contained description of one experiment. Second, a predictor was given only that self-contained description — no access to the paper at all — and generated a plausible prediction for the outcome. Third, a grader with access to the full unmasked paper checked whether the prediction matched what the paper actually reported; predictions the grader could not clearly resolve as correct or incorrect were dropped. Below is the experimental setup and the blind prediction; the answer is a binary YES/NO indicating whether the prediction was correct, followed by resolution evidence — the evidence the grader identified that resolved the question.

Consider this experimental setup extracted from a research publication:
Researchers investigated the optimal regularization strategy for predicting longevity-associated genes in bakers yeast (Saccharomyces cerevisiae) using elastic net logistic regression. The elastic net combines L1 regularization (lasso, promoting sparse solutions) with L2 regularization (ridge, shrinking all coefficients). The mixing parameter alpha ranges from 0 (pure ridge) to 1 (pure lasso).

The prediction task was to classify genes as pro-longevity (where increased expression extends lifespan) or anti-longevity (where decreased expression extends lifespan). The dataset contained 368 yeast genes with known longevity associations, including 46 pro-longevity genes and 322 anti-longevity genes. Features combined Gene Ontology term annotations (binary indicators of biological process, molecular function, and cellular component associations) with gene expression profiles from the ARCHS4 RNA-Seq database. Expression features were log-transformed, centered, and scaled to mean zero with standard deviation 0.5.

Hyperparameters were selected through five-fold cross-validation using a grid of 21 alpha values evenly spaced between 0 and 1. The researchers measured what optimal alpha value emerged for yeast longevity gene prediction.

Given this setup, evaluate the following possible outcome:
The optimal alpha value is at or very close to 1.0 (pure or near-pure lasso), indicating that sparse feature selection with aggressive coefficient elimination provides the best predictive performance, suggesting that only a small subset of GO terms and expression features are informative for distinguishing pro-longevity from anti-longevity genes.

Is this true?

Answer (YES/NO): NO